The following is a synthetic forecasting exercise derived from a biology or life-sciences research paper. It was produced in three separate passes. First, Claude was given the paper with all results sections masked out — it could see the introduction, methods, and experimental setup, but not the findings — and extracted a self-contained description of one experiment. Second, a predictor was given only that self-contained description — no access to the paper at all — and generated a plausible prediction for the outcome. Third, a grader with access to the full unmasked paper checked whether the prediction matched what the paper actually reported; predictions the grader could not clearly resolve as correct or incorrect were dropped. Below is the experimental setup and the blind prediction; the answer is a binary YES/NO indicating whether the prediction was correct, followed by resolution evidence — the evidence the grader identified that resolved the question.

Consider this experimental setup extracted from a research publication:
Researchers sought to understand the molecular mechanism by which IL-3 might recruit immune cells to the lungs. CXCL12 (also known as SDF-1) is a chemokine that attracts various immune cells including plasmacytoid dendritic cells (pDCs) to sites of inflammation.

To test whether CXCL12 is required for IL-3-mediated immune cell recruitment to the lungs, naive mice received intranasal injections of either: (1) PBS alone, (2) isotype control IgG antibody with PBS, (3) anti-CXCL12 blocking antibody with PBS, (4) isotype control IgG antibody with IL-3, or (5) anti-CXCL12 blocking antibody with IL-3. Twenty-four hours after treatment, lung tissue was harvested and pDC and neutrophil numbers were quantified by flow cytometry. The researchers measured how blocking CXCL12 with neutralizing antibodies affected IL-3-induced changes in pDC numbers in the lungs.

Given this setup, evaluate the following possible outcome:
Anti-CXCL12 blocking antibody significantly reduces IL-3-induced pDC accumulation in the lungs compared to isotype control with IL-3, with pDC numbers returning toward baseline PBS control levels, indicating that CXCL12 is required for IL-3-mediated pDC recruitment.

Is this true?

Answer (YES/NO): YES